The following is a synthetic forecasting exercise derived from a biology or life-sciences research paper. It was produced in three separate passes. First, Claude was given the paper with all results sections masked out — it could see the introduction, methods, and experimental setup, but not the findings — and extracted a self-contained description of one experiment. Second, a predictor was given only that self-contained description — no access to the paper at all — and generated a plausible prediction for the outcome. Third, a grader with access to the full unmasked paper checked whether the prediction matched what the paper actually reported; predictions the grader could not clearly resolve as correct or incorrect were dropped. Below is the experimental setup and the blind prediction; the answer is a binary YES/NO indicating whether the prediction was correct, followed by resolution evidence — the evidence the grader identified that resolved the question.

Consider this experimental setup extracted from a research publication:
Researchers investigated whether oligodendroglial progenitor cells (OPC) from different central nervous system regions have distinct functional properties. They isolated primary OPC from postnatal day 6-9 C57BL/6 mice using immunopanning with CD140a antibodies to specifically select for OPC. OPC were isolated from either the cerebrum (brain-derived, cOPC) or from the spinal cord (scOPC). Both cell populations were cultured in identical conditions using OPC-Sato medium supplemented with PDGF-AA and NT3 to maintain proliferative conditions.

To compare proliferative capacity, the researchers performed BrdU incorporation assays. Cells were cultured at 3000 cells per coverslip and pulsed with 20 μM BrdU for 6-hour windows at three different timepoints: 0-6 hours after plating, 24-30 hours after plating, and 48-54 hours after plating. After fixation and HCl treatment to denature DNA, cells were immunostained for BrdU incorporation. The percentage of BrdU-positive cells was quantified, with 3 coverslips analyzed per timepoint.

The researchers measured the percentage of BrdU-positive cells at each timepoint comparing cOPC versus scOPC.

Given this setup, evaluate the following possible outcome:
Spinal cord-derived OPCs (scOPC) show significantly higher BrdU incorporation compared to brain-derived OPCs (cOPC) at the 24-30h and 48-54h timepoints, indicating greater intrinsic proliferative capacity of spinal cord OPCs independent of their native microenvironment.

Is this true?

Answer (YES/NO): NO